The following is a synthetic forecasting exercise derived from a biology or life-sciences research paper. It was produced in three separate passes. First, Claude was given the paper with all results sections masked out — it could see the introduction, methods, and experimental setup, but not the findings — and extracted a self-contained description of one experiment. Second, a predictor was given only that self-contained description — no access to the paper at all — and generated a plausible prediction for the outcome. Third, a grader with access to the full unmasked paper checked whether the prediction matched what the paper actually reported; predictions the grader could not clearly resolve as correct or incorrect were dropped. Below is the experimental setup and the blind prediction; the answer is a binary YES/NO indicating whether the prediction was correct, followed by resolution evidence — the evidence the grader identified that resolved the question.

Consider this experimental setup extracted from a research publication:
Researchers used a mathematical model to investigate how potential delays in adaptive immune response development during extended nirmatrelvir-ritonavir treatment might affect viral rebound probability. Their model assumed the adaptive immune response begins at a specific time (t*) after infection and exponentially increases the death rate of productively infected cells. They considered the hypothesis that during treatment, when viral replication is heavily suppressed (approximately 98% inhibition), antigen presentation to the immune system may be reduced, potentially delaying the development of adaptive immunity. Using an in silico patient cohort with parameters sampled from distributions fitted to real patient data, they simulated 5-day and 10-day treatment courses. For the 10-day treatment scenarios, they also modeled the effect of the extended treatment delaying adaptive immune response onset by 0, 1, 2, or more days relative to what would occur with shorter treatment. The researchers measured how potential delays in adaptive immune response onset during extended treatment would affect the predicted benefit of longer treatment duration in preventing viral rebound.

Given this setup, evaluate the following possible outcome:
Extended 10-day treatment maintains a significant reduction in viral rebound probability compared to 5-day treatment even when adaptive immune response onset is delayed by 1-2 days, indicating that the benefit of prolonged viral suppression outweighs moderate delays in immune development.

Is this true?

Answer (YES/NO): YES